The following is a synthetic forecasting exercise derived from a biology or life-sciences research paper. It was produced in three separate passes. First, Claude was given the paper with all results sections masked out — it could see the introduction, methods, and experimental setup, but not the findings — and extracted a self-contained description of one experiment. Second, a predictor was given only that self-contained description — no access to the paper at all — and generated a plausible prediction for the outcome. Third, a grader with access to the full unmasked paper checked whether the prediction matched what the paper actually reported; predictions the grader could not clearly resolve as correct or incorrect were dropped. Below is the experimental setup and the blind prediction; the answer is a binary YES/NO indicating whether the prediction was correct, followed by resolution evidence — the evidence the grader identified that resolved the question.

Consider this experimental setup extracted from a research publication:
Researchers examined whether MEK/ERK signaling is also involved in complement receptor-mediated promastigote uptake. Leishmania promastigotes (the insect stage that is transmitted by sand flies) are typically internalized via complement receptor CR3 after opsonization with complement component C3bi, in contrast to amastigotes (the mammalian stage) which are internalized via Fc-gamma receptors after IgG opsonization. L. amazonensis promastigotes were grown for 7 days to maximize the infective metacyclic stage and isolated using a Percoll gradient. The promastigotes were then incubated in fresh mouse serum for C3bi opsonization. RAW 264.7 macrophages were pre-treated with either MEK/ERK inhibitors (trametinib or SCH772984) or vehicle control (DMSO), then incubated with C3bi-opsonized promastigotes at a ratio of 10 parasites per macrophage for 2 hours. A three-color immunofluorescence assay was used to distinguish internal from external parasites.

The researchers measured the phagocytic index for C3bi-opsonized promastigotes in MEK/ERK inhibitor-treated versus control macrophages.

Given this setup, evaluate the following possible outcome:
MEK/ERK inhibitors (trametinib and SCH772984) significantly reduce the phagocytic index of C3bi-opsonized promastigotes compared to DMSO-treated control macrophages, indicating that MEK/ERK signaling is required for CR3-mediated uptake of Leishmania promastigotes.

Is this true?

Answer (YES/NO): YES